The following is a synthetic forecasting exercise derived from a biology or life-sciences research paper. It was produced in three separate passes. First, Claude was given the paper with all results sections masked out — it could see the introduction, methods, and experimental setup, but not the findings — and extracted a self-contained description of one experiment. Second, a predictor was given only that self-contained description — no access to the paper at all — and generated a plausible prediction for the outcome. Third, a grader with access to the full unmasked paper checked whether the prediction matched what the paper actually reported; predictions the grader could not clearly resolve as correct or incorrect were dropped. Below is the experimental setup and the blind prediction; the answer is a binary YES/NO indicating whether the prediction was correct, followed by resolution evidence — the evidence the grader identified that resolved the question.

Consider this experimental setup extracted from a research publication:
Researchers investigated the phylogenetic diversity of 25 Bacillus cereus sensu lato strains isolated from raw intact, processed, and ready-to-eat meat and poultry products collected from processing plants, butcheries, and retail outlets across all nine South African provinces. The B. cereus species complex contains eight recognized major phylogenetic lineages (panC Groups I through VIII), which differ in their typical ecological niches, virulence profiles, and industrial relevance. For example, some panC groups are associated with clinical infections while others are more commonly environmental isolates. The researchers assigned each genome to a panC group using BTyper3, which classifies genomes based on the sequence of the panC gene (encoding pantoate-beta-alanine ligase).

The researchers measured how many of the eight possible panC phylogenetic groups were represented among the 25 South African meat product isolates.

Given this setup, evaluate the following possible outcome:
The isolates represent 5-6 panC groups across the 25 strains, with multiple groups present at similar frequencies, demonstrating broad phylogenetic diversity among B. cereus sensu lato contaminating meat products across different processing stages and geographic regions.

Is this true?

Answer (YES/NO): NO